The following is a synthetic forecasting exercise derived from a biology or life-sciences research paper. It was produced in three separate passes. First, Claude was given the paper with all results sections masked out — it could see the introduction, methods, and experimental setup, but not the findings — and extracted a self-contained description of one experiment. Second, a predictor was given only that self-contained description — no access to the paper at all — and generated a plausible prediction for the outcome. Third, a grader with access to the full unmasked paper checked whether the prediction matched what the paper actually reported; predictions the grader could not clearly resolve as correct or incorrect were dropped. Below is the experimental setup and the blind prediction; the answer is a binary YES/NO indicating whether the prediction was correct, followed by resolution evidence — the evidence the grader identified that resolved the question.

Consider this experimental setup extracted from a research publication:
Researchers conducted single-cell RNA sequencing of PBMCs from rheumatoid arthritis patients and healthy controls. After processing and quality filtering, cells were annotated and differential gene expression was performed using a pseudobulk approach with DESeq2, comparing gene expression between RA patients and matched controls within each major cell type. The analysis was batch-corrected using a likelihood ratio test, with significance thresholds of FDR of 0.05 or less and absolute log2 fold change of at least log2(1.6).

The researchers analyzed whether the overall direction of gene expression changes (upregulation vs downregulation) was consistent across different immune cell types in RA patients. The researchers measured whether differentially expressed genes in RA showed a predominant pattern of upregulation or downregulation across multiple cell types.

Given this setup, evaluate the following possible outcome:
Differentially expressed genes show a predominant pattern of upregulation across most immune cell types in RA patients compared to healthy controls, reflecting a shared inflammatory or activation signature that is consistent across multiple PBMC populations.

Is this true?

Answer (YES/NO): NO